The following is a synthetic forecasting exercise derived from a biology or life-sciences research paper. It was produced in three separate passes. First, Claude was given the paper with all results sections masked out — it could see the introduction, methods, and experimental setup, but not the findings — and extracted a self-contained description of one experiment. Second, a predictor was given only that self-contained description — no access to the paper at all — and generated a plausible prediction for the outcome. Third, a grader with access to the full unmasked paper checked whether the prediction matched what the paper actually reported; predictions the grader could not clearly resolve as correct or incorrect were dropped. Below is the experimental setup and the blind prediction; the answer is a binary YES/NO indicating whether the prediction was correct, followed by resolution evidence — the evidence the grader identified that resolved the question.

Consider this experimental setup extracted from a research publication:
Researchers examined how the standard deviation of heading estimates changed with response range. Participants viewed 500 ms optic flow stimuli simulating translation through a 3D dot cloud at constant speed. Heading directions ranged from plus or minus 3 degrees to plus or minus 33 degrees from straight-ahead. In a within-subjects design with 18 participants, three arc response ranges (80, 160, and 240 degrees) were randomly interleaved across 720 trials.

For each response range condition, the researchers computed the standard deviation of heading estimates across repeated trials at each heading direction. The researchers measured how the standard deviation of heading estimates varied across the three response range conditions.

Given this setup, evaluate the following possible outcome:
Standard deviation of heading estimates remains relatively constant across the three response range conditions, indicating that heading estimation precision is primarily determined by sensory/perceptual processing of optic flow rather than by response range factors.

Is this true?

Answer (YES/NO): NO